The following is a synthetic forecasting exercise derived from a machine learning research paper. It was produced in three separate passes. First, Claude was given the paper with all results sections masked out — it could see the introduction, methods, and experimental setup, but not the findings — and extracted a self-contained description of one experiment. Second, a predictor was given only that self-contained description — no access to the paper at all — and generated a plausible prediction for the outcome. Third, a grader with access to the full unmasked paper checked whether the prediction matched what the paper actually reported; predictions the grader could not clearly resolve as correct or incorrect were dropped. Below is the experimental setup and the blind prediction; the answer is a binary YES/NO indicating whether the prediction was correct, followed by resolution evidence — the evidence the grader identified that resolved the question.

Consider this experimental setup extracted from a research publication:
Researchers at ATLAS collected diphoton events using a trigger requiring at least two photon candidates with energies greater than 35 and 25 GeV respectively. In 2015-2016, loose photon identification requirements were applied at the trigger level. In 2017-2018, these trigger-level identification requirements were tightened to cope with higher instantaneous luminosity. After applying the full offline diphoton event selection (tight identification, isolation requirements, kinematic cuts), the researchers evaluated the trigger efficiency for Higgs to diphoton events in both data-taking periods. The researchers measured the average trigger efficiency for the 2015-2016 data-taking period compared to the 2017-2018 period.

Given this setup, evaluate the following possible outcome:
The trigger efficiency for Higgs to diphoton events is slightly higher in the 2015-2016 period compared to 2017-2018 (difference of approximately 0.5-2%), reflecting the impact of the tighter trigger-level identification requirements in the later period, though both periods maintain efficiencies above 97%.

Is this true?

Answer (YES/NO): YES